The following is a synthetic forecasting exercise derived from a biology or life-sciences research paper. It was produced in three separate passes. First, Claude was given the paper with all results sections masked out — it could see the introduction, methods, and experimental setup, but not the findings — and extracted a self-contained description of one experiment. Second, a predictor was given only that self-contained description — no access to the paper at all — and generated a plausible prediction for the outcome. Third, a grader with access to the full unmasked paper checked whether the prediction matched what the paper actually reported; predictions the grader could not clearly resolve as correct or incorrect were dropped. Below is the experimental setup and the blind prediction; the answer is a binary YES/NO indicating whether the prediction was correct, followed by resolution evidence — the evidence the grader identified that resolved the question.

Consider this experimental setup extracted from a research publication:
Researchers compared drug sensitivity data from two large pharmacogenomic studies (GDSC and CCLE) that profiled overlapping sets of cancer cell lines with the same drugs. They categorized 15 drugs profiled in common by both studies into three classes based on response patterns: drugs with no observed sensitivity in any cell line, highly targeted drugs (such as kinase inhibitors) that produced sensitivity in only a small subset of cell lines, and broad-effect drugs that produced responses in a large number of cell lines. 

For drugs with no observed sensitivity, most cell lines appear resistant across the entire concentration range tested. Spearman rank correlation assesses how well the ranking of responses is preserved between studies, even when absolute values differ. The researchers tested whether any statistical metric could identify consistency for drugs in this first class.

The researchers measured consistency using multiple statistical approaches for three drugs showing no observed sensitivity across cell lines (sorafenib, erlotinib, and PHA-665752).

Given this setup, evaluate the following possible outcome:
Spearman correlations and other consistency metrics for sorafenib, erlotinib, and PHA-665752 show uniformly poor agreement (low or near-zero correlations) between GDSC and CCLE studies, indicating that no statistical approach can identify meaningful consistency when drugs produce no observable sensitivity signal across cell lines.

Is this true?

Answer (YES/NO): YES